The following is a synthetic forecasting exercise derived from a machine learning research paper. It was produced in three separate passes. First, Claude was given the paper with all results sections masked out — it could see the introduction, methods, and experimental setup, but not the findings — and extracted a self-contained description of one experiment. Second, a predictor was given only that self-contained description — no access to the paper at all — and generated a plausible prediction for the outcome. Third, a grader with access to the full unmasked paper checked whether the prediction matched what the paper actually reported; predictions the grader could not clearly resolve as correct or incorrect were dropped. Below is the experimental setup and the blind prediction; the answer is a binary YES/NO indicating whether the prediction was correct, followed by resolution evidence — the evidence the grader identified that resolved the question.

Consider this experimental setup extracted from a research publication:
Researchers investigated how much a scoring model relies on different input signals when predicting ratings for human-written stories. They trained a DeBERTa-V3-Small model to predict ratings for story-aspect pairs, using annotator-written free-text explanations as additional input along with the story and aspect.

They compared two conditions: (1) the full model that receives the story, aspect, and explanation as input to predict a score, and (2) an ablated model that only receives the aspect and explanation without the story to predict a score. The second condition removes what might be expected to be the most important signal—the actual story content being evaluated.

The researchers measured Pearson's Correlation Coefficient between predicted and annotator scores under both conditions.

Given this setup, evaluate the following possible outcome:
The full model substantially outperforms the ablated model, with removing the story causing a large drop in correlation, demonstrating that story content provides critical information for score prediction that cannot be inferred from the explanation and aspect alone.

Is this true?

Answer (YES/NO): NO